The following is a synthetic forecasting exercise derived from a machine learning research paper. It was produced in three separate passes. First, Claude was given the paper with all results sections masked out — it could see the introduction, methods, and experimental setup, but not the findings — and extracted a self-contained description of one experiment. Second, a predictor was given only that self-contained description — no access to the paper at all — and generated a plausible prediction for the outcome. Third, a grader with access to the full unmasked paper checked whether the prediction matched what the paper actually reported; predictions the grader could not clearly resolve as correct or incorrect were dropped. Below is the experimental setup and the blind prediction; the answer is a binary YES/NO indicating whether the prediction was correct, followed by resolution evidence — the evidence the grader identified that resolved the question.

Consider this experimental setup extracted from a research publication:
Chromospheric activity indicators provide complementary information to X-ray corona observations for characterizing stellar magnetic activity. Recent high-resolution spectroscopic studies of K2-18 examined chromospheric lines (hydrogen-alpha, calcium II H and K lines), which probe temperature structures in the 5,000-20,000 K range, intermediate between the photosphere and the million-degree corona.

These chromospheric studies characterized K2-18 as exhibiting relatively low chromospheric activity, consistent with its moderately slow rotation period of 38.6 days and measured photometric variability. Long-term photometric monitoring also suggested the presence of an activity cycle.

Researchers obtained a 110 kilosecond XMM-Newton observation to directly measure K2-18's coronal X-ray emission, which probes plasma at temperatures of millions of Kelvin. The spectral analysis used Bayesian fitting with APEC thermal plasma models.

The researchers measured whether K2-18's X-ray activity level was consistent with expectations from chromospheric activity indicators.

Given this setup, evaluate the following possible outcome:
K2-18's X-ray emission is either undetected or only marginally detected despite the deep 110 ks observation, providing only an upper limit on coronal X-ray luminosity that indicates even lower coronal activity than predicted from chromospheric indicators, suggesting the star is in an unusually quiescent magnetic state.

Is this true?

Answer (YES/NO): NO